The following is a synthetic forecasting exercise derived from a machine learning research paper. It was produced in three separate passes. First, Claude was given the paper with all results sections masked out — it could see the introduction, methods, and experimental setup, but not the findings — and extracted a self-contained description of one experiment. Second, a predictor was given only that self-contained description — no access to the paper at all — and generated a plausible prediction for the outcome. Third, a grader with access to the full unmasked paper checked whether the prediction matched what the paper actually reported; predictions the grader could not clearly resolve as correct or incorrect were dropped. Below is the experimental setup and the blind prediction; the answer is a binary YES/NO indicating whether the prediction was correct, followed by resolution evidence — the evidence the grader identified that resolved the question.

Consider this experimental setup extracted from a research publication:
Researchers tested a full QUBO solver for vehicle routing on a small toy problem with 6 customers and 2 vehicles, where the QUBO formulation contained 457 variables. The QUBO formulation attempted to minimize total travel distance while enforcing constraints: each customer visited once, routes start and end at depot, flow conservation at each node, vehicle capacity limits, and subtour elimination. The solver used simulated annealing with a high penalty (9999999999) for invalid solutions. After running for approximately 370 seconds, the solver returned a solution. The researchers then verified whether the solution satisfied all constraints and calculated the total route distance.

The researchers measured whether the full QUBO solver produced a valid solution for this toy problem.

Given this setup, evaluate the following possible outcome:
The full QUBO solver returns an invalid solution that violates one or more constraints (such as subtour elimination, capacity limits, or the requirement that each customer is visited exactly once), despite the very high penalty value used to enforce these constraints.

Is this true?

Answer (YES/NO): YES